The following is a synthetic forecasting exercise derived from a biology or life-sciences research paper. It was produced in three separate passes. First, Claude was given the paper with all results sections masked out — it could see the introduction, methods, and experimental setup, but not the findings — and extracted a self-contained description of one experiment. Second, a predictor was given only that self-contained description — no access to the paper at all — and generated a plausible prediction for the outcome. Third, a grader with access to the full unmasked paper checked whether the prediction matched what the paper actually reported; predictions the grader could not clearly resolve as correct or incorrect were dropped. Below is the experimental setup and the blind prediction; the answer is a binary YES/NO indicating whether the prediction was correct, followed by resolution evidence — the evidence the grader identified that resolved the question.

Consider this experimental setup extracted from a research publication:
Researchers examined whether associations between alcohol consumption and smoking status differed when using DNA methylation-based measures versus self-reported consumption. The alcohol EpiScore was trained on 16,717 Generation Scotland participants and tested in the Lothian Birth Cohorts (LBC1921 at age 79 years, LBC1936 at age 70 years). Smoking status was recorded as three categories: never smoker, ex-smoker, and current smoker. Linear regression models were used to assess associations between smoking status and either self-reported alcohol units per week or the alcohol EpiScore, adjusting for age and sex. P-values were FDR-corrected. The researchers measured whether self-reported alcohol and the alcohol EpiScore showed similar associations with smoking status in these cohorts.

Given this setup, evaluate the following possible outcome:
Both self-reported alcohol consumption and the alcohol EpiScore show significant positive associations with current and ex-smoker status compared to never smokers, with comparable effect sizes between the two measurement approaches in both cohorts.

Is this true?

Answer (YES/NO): NO